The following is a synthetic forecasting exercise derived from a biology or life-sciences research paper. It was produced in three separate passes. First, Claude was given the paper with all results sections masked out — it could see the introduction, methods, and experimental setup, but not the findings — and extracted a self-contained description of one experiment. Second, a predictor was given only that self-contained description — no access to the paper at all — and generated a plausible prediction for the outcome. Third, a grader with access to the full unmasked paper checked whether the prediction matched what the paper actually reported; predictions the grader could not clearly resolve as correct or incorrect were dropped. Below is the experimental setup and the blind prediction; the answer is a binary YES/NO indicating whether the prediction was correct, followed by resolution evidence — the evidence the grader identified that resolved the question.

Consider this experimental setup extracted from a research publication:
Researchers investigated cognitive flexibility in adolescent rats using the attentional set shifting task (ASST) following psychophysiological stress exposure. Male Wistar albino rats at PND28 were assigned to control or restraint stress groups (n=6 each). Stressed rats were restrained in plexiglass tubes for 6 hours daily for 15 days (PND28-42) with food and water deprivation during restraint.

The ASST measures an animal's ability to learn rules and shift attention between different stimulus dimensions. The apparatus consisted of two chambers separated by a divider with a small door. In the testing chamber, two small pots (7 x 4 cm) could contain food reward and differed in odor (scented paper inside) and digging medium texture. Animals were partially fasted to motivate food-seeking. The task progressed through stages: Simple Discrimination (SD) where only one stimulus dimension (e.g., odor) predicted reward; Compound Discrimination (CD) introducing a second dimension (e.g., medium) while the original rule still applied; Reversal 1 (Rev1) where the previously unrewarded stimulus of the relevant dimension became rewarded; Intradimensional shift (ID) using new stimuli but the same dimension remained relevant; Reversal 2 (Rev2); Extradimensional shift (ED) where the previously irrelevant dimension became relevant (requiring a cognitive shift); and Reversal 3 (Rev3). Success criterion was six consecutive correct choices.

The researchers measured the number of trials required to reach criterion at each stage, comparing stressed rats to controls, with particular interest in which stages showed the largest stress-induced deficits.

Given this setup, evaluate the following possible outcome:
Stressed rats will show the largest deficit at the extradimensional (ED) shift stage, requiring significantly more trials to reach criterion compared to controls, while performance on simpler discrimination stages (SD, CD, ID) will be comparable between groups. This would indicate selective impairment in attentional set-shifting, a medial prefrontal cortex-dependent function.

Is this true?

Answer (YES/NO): NO